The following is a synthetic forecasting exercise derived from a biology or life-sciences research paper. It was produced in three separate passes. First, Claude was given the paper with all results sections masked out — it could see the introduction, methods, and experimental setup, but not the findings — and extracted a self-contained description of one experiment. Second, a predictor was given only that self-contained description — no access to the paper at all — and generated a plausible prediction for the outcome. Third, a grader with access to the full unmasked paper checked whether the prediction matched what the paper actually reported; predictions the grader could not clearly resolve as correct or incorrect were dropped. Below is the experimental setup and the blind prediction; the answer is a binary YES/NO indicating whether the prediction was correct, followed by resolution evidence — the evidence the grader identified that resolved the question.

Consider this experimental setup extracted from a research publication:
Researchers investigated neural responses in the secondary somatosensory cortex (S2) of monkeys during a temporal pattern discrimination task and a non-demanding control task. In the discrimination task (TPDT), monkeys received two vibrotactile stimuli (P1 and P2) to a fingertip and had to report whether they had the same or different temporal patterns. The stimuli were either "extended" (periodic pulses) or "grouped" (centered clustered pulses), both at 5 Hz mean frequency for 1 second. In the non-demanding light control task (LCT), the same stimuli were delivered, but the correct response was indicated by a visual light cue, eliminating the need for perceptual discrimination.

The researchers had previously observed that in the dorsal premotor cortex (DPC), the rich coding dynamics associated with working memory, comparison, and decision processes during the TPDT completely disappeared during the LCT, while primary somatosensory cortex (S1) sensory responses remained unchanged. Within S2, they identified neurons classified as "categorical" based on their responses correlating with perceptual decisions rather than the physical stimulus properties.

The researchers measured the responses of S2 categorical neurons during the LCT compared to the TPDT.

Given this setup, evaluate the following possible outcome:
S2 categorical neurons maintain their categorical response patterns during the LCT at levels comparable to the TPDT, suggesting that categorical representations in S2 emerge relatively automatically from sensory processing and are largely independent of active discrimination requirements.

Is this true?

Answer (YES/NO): NO